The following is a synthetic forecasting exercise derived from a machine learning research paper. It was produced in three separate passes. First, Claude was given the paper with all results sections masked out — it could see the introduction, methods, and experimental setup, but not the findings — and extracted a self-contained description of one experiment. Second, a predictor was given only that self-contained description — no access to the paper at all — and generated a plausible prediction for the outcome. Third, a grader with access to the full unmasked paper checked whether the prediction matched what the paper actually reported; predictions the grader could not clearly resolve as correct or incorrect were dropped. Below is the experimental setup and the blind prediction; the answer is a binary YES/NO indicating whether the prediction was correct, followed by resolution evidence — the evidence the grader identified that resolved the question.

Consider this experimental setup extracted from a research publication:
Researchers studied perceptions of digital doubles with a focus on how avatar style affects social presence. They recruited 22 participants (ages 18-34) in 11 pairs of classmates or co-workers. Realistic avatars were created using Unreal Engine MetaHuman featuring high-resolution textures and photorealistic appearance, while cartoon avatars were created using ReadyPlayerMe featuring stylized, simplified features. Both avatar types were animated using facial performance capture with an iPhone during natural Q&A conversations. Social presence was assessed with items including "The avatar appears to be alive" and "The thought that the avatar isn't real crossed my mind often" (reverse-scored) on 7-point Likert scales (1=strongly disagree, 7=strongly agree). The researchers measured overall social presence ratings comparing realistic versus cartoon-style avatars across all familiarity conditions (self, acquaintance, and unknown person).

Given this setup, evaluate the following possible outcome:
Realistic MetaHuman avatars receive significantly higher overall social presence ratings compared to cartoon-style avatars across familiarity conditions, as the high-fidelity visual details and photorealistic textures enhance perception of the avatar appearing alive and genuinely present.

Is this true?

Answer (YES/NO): YES